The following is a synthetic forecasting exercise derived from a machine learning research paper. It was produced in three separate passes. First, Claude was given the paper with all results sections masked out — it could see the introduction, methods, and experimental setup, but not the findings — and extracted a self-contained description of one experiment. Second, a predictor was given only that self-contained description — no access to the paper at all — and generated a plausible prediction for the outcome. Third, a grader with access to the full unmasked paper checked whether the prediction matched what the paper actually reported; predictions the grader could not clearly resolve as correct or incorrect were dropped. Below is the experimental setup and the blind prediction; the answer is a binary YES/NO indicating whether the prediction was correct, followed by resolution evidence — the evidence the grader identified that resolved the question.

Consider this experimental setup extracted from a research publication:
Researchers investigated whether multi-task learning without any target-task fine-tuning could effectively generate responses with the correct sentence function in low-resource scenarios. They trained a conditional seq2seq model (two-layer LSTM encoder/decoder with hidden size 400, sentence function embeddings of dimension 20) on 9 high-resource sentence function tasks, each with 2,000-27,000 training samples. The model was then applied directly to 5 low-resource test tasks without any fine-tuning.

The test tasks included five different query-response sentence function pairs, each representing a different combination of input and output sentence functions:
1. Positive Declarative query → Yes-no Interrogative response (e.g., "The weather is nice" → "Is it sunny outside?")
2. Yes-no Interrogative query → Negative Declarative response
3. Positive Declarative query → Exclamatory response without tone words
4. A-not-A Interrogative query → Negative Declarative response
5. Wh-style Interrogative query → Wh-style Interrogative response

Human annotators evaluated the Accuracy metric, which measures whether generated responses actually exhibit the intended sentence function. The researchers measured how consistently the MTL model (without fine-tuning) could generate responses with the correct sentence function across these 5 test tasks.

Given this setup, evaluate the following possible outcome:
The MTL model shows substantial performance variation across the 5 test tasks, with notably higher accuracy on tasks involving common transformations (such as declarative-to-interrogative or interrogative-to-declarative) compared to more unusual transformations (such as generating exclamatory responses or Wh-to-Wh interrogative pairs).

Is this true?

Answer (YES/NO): NO